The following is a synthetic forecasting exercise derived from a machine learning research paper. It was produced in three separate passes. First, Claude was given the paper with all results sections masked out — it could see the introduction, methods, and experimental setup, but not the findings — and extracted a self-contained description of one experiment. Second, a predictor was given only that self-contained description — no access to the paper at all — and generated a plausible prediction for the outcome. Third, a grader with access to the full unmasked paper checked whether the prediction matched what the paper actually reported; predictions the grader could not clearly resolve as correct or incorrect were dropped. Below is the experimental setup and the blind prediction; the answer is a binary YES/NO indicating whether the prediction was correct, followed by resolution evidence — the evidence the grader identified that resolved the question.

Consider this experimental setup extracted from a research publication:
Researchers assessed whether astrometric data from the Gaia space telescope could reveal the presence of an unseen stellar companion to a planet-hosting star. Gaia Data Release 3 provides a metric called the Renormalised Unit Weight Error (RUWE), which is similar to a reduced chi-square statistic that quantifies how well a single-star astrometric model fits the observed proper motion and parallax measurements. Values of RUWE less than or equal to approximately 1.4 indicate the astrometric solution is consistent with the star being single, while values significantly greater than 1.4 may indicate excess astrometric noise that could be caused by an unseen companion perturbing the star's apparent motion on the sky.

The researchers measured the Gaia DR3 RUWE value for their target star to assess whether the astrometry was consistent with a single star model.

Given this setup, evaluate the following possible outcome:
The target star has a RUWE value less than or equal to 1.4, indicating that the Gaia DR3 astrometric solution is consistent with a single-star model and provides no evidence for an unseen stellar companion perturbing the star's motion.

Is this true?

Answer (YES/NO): YES